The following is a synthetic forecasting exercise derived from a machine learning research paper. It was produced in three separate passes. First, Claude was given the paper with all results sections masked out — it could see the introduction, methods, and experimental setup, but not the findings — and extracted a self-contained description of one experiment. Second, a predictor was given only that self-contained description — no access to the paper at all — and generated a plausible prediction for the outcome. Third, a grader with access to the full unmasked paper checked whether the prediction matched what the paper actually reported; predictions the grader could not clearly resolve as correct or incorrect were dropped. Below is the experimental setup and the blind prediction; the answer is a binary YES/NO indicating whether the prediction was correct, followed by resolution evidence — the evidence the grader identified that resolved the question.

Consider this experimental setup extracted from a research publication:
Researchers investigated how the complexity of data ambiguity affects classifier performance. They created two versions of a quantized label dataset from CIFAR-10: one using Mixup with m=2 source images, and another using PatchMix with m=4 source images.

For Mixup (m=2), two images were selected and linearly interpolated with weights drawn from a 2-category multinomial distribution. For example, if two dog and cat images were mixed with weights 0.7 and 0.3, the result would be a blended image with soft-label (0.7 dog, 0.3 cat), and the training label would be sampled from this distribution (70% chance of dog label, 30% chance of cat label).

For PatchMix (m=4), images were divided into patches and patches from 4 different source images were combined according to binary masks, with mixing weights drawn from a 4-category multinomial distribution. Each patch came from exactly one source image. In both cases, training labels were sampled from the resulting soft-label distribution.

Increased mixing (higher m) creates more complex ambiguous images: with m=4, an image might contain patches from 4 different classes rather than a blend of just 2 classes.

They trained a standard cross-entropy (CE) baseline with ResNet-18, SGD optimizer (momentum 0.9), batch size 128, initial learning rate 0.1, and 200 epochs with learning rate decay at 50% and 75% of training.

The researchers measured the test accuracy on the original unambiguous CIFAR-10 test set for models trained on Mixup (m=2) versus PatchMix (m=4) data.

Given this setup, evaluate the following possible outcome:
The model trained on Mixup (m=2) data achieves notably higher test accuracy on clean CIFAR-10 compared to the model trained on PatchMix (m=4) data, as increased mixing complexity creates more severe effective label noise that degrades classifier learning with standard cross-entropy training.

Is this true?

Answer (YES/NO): YES